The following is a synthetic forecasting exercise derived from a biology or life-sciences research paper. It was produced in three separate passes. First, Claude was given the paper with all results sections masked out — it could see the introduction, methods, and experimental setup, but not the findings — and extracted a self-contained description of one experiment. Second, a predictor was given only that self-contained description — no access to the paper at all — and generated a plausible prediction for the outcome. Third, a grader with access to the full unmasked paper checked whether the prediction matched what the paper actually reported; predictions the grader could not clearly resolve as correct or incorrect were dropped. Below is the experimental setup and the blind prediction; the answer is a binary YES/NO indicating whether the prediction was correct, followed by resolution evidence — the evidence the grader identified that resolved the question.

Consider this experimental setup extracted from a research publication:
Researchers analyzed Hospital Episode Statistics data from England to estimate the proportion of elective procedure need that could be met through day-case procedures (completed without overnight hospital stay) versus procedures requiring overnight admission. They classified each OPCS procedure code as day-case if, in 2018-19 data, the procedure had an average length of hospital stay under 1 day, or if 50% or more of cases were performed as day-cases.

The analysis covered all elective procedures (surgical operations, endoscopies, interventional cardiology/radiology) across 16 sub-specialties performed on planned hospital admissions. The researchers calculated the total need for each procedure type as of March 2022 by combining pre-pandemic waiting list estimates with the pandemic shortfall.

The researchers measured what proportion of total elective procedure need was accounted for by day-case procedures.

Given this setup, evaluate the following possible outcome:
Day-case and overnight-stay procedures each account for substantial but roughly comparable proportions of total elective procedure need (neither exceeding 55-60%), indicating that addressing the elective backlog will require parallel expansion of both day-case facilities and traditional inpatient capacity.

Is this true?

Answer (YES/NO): NO